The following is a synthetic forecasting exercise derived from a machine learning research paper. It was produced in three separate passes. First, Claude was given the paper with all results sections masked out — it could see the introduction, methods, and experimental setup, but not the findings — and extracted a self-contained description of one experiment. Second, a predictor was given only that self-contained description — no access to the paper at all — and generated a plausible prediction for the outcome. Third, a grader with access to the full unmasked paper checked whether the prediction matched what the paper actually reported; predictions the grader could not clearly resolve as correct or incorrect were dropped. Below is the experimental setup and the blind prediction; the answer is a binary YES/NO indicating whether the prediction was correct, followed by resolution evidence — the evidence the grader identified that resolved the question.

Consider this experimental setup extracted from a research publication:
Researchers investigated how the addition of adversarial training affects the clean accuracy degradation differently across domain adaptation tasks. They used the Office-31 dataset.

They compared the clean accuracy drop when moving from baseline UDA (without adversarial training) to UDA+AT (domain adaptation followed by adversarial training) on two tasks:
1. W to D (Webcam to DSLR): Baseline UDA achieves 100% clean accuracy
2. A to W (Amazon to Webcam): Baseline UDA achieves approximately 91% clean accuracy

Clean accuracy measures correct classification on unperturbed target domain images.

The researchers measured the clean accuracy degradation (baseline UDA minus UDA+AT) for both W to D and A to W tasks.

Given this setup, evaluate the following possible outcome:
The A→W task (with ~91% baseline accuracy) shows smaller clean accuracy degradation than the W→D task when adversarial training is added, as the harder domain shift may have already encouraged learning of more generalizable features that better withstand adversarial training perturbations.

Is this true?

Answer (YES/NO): YES